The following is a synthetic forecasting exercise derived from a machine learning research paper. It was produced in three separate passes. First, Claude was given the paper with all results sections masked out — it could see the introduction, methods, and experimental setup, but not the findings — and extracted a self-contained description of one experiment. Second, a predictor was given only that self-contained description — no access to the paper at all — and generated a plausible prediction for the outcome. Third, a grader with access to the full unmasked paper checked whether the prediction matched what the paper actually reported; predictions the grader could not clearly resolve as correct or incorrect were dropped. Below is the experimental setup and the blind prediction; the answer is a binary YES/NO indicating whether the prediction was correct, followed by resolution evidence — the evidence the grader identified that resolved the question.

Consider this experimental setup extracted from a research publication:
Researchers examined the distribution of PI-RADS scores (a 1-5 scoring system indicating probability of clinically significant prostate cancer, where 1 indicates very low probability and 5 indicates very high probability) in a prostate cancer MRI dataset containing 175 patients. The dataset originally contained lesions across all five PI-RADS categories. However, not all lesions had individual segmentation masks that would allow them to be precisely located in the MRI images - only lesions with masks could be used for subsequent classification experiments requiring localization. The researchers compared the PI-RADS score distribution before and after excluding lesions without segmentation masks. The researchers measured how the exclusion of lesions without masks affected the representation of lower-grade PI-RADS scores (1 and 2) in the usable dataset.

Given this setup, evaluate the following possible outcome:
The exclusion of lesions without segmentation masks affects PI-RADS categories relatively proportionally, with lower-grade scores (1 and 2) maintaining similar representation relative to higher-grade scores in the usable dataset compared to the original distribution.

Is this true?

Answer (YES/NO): NO